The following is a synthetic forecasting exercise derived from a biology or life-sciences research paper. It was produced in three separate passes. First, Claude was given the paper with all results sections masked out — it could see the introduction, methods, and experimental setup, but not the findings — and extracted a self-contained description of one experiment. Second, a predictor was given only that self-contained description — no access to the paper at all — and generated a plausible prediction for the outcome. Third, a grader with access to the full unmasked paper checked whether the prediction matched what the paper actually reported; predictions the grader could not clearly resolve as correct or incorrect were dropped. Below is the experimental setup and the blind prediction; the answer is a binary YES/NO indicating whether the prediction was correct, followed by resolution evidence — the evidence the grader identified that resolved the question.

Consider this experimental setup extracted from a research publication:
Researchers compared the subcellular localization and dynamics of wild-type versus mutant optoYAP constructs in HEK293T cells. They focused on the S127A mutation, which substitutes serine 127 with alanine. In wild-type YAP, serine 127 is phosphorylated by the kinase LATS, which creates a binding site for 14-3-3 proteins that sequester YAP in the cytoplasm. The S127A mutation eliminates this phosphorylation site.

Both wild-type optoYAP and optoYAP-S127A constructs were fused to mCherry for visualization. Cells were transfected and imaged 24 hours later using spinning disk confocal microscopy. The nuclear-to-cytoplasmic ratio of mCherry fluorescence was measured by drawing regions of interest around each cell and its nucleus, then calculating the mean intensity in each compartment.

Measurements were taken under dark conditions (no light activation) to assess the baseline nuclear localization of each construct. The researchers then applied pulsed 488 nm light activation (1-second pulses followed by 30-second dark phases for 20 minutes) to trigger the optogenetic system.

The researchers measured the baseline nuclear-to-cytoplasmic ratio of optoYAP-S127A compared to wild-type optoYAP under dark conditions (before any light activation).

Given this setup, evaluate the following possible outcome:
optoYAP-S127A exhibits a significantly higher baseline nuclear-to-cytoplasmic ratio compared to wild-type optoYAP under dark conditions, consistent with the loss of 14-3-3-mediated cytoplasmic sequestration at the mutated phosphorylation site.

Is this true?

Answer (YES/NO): YES